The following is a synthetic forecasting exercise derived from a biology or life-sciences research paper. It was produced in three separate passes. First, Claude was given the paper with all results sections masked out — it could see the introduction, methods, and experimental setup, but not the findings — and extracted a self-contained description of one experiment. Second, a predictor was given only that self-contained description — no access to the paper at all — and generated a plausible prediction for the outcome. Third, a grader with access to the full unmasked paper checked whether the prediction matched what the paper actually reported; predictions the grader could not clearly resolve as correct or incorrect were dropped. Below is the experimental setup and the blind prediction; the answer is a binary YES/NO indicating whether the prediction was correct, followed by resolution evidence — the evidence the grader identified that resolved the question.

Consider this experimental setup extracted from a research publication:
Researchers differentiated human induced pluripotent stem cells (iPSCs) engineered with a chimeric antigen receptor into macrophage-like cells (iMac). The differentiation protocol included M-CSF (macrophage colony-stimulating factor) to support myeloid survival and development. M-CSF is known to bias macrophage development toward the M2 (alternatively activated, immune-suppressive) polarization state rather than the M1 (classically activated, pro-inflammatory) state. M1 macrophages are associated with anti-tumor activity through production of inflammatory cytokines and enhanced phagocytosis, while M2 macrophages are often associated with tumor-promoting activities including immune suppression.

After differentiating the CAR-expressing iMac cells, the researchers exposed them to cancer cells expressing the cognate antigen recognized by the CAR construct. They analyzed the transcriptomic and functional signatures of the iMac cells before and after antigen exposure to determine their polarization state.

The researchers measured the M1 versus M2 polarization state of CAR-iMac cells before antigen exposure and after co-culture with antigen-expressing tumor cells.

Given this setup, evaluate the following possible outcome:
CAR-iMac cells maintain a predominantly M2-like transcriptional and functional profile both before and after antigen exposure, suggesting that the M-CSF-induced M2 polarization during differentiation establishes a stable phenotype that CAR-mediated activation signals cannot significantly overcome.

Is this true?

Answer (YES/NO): NO